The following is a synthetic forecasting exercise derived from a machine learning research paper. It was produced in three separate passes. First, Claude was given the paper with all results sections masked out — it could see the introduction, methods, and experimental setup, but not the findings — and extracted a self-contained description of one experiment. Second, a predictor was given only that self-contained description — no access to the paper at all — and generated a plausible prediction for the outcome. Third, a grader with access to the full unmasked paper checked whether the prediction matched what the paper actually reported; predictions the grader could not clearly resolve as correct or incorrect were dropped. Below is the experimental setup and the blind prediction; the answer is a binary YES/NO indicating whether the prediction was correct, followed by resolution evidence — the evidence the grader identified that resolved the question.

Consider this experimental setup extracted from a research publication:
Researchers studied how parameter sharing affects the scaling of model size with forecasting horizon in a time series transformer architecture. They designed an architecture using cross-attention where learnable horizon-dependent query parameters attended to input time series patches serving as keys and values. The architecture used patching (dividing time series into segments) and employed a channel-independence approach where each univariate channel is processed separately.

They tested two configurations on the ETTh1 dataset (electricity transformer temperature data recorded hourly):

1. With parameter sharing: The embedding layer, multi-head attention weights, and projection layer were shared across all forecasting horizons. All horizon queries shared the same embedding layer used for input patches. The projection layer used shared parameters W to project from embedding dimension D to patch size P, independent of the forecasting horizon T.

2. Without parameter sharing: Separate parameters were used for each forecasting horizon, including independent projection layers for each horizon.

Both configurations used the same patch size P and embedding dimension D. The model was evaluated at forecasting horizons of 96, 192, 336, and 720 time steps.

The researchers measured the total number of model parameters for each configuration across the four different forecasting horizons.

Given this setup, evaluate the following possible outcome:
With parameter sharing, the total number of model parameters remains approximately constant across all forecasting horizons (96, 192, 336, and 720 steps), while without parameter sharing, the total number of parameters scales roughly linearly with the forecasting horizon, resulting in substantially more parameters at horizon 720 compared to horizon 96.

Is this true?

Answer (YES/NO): YES